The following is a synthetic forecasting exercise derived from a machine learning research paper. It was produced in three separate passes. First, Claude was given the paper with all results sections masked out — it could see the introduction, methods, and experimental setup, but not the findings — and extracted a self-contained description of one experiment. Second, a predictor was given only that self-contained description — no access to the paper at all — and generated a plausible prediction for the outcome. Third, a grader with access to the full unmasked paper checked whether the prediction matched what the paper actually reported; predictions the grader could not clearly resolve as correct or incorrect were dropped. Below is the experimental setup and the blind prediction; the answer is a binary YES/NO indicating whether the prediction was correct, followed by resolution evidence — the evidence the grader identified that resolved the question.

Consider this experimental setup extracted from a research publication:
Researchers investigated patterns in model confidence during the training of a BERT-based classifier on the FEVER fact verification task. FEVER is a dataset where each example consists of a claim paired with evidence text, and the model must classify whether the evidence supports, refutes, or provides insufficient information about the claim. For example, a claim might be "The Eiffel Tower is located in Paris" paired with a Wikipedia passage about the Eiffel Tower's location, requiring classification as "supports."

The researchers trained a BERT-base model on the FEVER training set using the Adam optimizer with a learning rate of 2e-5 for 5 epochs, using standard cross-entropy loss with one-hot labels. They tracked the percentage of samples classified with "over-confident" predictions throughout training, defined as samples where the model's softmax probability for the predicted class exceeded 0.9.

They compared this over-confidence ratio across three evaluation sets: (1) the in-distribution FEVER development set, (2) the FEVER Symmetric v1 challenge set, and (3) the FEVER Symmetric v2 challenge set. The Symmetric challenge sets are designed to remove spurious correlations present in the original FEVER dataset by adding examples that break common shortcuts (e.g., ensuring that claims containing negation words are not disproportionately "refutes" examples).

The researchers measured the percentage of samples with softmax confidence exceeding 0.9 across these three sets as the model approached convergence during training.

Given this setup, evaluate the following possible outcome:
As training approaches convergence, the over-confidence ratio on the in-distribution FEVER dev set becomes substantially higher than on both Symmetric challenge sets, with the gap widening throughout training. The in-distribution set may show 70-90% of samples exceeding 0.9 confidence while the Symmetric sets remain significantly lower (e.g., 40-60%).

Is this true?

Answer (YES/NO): NO